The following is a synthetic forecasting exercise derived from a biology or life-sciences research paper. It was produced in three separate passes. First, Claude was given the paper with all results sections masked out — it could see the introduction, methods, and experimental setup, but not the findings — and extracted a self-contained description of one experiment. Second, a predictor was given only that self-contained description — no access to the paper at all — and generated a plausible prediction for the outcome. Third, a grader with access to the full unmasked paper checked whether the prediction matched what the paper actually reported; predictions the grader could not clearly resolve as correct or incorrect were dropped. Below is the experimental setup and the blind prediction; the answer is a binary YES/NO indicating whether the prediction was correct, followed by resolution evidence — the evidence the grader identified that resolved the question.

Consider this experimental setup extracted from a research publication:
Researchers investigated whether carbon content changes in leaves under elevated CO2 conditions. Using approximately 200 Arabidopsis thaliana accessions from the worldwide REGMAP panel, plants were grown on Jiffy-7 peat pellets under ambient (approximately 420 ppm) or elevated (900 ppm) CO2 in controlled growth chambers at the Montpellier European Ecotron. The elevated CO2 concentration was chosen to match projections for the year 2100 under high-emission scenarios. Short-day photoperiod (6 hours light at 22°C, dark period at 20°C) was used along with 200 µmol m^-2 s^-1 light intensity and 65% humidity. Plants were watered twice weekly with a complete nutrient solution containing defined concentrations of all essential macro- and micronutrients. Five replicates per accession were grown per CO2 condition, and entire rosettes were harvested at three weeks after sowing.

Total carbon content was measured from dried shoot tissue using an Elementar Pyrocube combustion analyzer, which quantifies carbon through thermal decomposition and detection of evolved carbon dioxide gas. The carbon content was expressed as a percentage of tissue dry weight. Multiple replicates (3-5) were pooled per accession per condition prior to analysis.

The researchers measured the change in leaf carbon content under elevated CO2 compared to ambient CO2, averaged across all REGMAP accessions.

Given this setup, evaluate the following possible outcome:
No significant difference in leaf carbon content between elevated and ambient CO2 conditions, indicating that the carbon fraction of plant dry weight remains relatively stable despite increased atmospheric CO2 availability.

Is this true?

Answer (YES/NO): NO